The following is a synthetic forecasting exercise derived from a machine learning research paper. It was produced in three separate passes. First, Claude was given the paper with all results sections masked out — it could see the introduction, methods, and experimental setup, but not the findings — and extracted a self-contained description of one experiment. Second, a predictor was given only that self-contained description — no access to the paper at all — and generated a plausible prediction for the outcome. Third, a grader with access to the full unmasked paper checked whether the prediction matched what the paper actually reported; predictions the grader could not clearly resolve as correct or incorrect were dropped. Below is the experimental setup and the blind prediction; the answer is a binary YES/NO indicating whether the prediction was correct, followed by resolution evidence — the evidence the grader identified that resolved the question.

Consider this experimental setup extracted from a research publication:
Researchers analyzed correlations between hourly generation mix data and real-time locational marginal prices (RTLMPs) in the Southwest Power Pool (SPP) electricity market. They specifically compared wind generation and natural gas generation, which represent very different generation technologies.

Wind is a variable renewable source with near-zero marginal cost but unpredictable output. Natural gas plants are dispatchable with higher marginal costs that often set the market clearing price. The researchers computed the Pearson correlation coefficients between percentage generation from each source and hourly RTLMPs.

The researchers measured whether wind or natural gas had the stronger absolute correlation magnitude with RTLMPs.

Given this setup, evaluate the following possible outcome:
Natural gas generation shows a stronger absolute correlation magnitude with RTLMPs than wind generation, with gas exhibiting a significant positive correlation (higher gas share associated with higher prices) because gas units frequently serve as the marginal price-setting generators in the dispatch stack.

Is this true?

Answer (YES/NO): NO